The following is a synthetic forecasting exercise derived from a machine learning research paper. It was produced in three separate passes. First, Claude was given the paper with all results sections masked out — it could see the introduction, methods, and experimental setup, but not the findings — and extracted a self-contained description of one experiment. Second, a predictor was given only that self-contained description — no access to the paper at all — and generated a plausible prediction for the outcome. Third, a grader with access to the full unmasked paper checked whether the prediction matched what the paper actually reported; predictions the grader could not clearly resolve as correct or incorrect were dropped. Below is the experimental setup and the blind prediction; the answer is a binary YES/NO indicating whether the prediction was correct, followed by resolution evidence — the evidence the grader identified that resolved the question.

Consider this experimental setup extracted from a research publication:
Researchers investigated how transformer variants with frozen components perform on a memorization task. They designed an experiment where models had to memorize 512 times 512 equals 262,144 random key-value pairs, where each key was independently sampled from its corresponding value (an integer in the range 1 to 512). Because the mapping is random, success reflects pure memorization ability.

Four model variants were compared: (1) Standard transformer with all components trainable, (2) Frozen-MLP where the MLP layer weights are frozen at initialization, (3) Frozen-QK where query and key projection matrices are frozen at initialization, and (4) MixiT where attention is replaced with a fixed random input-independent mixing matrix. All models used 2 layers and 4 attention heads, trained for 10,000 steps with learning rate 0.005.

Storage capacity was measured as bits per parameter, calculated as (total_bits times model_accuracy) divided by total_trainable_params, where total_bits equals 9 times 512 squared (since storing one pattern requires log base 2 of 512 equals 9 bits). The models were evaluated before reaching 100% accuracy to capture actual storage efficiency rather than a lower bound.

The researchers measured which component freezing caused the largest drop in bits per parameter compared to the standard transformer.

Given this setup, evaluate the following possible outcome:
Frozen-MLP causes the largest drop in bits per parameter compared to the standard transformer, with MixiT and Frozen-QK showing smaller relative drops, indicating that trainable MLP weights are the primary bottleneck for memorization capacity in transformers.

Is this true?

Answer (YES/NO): YES